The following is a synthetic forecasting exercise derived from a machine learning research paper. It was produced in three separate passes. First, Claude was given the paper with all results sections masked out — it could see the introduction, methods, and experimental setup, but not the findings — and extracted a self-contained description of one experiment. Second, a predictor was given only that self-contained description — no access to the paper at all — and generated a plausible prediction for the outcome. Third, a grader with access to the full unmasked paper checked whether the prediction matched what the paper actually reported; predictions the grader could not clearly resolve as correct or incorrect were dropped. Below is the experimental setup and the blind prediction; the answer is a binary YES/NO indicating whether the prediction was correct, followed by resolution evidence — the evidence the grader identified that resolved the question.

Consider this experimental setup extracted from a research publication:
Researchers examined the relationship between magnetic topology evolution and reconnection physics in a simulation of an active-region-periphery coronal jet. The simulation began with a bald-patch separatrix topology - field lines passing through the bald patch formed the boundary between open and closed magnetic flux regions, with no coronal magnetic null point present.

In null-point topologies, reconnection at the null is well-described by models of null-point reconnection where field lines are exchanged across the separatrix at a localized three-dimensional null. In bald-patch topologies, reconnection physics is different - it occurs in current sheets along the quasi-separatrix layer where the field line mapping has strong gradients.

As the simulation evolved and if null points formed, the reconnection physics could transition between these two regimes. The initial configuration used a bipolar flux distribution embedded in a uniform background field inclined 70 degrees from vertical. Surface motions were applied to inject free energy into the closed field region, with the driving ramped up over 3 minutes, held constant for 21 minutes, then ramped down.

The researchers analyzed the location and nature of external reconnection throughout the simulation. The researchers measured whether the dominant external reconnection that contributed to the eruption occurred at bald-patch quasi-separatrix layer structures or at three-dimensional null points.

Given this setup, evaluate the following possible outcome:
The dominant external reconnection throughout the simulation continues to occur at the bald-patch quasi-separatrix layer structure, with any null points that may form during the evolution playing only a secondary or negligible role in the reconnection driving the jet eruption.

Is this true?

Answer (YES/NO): NO